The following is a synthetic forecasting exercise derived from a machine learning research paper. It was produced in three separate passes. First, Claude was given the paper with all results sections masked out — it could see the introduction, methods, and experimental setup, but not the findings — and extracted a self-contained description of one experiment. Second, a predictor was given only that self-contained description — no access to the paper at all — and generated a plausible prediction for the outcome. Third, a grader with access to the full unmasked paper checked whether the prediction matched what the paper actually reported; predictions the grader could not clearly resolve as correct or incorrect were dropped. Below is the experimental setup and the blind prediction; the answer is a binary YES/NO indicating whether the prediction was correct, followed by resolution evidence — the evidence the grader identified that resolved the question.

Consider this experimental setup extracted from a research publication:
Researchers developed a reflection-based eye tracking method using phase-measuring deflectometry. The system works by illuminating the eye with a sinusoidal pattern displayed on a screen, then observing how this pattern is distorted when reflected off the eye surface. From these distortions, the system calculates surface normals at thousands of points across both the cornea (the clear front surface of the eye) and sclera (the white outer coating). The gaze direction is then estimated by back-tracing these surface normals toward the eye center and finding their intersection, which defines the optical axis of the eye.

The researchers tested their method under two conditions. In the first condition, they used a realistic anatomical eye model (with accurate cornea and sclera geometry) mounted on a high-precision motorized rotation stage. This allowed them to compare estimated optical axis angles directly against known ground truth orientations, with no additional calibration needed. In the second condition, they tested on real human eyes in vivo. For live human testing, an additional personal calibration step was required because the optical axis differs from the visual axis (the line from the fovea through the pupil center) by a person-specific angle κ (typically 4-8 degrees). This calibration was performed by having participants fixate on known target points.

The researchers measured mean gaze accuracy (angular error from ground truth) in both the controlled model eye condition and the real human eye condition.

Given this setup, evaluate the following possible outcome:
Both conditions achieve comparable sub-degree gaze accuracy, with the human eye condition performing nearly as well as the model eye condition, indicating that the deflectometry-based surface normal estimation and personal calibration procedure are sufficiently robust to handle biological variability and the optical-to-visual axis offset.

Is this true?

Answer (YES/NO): NO